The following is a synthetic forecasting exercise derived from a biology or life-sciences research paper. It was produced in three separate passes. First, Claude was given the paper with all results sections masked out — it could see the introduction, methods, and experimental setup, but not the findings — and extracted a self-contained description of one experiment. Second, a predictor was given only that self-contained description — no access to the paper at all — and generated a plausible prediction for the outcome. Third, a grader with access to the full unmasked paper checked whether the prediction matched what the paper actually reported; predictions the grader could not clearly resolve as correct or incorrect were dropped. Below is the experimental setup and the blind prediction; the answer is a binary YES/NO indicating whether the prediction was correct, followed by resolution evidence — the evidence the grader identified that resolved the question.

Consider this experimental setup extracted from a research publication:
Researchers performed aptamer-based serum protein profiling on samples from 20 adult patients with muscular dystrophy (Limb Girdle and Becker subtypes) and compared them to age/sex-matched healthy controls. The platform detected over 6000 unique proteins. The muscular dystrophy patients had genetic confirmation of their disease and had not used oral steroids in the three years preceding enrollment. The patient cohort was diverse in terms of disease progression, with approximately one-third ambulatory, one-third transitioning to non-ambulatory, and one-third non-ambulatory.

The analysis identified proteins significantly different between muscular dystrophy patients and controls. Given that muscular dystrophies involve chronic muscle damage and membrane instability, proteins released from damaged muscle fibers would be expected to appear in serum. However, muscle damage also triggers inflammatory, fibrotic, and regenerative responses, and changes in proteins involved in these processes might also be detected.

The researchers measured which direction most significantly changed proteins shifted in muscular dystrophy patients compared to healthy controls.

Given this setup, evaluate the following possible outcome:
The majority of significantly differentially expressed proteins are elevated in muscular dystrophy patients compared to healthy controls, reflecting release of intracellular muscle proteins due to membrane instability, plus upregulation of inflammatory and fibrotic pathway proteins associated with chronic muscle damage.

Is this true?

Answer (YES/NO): NO